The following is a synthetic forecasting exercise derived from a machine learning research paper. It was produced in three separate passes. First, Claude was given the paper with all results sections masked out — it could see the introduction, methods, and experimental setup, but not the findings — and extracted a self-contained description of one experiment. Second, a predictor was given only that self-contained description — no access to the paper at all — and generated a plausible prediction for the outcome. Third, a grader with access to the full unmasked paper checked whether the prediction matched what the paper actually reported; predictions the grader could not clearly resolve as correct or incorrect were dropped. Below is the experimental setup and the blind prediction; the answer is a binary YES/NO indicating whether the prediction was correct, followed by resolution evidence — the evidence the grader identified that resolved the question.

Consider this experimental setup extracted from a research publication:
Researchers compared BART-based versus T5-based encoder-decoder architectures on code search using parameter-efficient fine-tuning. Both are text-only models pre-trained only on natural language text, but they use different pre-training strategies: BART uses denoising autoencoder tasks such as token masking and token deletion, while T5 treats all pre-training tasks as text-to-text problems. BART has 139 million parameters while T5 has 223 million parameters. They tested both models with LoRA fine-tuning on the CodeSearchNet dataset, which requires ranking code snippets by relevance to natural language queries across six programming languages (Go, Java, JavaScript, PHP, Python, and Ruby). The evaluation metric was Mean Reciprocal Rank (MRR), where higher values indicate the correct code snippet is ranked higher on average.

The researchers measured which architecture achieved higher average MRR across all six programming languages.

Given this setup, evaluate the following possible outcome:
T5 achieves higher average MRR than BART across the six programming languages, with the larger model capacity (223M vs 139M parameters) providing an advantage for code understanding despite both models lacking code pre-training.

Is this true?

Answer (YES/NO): NO